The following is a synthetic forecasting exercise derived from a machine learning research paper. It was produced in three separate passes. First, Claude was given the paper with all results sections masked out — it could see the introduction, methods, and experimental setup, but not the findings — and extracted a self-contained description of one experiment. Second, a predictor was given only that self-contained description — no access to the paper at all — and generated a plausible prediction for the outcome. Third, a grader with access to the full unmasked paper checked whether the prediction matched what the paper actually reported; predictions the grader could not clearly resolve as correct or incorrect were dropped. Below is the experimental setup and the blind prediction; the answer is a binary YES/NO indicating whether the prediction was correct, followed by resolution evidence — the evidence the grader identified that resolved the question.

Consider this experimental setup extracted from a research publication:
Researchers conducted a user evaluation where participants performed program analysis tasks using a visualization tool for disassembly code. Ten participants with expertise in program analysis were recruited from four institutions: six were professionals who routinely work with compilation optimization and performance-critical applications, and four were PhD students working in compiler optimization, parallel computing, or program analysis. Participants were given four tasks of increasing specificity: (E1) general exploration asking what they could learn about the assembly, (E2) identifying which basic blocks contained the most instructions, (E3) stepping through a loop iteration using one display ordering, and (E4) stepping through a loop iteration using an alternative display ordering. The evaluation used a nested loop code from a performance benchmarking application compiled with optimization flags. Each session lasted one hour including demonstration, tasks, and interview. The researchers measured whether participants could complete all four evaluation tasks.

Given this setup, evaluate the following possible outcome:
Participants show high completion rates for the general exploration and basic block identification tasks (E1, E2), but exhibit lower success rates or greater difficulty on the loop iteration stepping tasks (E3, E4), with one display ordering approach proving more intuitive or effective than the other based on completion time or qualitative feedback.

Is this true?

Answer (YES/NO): NO